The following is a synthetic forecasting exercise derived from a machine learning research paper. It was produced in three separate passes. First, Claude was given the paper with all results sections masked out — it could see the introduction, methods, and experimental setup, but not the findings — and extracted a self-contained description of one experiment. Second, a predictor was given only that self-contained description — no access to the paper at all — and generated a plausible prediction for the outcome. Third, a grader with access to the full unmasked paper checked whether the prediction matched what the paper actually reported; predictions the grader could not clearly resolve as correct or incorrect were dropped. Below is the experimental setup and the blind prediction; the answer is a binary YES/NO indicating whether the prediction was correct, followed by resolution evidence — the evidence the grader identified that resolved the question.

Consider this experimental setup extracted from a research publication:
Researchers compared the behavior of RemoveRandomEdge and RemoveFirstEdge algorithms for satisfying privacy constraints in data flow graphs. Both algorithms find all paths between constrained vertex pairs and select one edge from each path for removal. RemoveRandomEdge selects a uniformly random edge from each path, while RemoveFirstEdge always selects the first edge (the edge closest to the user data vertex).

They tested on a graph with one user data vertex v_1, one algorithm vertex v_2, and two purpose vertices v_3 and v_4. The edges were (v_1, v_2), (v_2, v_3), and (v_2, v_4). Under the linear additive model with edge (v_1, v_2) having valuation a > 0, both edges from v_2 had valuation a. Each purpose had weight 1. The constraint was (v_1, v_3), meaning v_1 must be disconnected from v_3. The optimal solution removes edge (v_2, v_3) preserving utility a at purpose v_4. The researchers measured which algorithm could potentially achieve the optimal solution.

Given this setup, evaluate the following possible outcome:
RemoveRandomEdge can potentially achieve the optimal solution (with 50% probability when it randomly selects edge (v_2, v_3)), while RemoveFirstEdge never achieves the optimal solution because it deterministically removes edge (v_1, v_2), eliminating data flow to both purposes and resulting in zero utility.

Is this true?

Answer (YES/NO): YES